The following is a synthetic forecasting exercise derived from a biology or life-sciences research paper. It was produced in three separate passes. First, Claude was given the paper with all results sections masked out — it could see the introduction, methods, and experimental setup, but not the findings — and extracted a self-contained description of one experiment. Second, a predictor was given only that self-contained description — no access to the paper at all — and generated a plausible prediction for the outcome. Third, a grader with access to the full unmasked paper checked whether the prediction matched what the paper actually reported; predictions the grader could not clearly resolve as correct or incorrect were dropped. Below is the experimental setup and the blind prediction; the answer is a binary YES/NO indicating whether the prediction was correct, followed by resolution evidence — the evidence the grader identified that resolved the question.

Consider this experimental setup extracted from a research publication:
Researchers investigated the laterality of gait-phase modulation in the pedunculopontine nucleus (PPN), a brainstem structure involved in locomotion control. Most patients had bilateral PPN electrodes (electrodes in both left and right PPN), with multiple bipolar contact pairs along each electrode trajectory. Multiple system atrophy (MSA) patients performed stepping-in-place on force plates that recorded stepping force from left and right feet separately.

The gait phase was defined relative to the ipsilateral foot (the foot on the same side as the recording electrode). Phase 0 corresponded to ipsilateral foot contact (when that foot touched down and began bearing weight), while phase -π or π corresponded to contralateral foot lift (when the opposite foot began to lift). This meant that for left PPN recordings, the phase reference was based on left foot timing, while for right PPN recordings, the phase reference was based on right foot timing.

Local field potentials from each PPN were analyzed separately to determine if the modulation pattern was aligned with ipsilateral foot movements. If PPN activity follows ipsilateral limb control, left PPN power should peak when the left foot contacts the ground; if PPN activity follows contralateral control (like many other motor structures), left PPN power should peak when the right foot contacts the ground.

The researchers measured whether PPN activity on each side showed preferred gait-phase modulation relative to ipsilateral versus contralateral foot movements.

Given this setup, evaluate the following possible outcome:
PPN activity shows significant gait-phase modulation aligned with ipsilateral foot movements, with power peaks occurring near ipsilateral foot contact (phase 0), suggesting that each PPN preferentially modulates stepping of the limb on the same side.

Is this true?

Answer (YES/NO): NO